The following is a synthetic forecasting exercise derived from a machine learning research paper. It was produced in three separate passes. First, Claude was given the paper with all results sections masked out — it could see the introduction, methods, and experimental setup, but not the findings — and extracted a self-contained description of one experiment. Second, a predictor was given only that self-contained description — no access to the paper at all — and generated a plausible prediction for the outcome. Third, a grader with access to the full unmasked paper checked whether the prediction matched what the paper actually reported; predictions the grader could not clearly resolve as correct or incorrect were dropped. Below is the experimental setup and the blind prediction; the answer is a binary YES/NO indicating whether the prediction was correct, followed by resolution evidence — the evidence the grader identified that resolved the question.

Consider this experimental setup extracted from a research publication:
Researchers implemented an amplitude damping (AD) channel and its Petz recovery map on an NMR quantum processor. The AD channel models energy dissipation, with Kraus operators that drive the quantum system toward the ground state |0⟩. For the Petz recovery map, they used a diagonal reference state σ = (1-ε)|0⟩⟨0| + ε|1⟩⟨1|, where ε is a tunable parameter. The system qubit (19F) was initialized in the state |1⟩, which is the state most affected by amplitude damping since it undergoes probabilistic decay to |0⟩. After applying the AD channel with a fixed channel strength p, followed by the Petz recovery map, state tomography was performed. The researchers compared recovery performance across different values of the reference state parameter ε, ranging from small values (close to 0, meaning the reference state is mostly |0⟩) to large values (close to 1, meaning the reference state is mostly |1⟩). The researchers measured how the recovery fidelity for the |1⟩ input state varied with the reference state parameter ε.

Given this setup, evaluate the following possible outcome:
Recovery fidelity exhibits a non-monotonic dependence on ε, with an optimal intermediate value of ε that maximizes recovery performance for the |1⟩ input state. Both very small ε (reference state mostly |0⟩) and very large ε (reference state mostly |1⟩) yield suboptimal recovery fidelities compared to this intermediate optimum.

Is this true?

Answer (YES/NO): NO